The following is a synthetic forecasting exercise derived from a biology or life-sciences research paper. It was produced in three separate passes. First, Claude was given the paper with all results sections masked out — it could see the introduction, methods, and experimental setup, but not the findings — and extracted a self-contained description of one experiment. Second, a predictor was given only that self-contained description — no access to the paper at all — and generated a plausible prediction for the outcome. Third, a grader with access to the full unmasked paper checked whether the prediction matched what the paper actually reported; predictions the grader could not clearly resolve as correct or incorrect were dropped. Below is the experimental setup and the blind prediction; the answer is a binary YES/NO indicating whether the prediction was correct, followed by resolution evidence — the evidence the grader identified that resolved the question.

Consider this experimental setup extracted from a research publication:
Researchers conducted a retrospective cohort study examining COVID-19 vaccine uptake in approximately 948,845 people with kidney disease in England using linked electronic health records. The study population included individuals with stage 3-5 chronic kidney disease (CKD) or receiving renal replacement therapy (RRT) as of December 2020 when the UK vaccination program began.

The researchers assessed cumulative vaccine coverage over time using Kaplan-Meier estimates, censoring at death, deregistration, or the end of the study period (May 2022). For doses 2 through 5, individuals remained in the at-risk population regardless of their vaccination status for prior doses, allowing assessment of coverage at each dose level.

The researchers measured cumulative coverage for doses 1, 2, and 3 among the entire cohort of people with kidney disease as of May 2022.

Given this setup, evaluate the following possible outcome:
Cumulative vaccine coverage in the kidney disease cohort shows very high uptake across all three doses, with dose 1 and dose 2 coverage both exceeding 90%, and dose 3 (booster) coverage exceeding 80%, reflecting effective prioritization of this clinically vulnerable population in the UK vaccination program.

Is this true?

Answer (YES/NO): YES